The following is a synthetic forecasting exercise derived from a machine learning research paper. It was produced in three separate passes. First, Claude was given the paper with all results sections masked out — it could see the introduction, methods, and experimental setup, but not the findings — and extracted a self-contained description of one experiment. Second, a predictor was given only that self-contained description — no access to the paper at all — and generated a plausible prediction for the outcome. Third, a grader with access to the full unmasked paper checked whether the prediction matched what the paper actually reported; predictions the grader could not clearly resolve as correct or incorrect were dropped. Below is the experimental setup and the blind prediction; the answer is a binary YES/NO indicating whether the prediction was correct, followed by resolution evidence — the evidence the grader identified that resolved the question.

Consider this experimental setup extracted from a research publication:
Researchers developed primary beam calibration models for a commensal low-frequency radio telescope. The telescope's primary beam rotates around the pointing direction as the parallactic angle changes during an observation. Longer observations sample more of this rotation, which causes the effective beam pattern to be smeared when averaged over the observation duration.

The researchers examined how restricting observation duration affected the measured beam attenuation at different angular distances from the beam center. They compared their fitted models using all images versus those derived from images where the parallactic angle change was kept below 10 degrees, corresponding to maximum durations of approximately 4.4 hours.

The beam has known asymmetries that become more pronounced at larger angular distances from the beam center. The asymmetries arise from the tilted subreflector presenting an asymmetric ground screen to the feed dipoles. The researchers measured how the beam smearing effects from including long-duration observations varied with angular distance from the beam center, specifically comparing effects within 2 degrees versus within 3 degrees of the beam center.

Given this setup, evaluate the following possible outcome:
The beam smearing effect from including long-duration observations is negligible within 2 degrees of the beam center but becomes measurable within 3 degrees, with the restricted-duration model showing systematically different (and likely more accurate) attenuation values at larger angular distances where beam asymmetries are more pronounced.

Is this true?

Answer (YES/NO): NO